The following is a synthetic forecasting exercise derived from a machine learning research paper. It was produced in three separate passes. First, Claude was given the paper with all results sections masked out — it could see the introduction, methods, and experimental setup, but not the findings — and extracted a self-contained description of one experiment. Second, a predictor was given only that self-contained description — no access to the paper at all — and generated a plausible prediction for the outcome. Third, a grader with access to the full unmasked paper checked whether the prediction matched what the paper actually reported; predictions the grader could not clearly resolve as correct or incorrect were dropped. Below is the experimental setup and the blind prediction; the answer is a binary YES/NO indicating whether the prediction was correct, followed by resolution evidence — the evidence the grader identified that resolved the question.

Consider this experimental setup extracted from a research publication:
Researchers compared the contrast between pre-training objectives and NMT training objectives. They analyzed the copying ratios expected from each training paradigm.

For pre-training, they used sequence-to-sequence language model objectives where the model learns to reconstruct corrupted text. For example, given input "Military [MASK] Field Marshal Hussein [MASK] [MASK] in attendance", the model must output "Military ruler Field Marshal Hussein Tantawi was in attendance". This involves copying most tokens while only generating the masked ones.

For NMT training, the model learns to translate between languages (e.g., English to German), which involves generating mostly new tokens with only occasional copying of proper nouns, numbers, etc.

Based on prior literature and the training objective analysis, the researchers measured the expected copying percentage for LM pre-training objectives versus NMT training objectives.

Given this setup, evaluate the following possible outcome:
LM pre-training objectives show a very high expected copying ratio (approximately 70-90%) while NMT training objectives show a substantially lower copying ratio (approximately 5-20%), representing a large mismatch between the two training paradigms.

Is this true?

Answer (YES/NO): NO